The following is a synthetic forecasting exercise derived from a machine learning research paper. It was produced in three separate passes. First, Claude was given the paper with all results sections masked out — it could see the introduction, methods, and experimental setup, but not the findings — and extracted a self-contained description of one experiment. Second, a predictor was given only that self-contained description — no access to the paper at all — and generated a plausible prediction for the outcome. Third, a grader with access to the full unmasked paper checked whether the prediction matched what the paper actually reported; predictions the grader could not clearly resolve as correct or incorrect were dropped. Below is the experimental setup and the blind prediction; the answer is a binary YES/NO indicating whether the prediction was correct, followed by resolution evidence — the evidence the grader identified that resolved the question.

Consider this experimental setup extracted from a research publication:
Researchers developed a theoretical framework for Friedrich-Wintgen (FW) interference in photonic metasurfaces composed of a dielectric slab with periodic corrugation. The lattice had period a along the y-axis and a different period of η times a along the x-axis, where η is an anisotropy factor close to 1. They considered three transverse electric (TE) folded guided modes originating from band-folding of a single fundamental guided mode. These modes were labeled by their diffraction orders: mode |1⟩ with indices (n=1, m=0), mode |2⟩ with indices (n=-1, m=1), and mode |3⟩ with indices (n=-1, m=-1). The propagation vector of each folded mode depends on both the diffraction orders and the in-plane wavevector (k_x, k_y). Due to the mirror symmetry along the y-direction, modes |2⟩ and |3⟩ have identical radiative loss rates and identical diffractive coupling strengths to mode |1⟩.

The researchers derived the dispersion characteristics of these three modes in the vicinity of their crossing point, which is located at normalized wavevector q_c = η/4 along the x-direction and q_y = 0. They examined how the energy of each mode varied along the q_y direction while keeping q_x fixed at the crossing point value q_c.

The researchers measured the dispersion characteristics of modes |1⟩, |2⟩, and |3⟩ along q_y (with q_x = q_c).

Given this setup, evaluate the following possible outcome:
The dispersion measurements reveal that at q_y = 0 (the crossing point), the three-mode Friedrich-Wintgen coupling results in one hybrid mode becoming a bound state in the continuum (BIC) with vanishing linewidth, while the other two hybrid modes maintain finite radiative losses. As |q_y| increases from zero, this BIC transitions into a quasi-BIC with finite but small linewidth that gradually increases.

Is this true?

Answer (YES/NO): YES